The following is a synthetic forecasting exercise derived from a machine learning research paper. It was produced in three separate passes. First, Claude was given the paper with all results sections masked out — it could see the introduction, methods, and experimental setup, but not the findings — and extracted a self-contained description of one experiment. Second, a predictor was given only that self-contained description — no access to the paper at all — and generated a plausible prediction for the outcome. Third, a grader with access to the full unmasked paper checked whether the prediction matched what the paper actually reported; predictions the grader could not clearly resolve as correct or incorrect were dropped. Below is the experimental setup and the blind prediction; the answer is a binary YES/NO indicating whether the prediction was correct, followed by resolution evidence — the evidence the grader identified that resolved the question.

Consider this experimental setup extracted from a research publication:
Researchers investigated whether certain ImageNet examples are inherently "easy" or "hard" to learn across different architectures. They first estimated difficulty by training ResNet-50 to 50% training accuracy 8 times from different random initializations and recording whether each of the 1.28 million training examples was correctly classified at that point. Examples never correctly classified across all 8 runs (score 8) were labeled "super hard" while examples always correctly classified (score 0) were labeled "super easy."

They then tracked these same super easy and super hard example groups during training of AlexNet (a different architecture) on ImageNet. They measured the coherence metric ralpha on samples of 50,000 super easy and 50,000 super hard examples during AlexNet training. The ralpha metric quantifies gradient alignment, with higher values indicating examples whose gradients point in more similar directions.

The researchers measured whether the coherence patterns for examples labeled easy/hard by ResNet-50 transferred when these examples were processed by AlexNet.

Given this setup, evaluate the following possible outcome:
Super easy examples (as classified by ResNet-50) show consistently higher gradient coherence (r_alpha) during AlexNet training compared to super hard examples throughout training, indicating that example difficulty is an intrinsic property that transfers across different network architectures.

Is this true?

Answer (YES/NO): NO